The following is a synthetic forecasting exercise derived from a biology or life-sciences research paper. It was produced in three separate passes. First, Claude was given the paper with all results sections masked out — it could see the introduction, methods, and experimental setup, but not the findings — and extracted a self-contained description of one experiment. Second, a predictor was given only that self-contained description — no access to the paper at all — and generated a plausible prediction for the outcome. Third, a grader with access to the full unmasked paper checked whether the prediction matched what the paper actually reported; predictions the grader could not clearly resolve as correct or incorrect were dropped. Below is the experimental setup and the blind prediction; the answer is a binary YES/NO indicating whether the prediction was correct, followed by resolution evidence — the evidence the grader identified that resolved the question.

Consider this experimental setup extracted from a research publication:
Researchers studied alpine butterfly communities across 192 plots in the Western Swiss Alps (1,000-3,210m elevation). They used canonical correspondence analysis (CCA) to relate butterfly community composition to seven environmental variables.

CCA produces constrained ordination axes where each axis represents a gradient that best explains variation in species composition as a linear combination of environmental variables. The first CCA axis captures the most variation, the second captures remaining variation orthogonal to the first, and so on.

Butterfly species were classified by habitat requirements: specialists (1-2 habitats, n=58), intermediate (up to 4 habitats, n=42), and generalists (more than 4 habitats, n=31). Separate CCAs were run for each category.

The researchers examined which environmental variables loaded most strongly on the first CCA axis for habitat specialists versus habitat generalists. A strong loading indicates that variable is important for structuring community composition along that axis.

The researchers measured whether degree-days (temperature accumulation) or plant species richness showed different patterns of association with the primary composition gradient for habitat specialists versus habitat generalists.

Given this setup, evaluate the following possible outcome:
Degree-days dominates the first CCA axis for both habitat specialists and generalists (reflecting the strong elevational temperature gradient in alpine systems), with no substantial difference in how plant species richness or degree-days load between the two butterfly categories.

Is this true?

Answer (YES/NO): NO